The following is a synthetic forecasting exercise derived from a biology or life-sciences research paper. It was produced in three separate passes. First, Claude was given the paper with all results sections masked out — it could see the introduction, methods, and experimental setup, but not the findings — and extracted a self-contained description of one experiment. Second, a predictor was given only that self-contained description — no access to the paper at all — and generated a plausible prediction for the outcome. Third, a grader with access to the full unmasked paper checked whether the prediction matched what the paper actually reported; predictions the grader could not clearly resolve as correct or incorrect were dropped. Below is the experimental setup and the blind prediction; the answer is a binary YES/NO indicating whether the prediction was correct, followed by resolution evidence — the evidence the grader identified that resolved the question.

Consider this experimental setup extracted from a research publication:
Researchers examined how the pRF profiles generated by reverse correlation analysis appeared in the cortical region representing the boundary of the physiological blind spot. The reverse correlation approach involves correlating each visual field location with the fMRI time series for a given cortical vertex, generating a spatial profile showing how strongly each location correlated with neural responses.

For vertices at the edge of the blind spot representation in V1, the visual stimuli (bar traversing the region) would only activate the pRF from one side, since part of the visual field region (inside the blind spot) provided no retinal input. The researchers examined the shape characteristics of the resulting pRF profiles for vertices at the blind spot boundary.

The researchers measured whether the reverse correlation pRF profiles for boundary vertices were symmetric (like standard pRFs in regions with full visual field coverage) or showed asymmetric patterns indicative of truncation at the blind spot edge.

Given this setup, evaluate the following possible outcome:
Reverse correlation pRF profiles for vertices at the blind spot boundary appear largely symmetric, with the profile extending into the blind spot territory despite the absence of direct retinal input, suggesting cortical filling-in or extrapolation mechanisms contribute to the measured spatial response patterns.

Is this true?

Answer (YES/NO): NO